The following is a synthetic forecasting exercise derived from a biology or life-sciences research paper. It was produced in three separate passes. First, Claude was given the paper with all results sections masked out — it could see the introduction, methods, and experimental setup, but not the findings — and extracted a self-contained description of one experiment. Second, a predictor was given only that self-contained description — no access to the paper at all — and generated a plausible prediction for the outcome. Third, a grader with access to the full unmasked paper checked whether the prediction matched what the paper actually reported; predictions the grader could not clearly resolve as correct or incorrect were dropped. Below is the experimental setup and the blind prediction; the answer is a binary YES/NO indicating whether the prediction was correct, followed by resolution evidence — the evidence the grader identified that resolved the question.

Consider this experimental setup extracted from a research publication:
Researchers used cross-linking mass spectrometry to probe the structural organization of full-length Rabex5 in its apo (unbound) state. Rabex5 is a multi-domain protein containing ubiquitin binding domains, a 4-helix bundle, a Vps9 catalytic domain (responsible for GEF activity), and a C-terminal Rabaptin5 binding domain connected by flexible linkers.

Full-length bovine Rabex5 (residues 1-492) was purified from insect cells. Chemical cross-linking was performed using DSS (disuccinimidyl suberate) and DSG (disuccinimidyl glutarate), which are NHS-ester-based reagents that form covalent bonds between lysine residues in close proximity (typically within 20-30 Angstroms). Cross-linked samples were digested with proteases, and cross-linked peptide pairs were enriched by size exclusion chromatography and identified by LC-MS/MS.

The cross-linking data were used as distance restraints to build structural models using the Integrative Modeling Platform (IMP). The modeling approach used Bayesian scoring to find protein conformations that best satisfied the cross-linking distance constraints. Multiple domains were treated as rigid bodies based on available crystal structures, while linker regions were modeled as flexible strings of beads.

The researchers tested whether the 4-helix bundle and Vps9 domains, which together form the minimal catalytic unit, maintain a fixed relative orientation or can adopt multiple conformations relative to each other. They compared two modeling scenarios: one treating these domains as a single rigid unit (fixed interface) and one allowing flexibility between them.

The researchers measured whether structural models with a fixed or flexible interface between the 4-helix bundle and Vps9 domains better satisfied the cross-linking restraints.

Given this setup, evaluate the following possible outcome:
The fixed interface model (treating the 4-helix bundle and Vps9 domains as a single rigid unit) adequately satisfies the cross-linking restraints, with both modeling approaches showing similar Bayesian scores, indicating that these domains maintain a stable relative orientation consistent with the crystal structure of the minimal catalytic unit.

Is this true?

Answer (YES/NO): NO